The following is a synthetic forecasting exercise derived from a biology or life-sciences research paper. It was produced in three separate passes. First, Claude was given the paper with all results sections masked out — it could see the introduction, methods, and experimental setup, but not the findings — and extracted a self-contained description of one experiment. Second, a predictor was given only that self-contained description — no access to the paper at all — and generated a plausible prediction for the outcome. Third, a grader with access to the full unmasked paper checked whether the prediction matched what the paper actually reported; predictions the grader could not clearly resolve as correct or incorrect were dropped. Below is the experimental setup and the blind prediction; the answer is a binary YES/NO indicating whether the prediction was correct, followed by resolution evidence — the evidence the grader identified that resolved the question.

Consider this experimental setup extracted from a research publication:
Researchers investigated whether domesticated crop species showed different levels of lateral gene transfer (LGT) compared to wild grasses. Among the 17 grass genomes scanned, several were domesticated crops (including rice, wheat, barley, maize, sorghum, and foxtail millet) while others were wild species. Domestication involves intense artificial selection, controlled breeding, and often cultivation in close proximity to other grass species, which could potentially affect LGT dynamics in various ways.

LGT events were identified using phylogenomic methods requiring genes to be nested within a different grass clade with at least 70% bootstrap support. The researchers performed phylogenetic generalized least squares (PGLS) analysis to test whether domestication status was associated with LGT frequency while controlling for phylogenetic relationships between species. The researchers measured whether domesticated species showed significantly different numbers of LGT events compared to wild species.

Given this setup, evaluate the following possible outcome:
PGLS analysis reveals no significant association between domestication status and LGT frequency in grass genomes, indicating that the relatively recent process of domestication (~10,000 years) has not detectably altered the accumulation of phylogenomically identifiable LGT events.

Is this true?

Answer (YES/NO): YES